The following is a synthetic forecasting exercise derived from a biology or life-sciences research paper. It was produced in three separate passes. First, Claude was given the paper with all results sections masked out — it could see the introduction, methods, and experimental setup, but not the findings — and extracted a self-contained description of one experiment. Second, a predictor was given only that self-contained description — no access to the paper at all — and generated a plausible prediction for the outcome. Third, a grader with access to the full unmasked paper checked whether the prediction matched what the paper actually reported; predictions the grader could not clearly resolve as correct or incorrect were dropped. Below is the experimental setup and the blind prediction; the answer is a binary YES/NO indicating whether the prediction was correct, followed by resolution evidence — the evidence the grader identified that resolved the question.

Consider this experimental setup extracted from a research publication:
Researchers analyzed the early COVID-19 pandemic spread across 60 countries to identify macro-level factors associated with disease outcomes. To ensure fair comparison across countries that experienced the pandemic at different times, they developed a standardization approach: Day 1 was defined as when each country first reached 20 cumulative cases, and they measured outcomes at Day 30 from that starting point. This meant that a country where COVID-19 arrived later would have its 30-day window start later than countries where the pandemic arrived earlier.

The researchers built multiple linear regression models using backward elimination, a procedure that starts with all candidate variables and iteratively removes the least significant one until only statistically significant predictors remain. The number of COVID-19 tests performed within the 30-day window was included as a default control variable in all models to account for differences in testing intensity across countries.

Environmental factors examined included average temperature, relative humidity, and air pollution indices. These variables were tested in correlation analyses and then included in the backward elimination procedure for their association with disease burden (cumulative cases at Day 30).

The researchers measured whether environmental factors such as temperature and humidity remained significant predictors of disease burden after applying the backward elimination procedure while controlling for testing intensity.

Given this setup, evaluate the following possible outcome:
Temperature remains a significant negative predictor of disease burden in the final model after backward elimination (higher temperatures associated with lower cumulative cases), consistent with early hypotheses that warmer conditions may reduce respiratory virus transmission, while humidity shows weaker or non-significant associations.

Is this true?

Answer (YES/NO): NO